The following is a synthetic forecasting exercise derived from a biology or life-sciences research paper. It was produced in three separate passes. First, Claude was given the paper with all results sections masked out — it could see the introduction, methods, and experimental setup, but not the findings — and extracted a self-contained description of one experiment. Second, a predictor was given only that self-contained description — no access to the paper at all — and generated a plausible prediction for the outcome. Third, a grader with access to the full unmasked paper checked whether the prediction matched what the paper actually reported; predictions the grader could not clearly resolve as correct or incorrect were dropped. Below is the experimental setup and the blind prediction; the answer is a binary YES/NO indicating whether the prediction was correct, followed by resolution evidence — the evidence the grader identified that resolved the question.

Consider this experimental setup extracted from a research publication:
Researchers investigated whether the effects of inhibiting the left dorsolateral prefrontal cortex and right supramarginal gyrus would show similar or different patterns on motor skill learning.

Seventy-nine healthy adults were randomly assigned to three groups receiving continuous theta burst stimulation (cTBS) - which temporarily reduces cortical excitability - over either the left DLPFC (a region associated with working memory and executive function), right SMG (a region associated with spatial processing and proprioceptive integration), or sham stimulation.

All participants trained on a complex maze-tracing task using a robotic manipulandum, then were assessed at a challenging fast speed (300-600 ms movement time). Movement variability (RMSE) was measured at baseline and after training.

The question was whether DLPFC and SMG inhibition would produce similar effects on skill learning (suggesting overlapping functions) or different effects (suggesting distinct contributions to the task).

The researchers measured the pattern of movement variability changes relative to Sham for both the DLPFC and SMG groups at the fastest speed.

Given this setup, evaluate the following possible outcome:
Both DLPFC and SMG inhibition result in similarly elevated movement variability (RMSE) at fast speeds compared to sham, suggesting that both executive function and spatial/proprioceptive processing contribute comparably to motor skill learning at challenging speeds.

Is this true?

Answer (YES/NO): NO